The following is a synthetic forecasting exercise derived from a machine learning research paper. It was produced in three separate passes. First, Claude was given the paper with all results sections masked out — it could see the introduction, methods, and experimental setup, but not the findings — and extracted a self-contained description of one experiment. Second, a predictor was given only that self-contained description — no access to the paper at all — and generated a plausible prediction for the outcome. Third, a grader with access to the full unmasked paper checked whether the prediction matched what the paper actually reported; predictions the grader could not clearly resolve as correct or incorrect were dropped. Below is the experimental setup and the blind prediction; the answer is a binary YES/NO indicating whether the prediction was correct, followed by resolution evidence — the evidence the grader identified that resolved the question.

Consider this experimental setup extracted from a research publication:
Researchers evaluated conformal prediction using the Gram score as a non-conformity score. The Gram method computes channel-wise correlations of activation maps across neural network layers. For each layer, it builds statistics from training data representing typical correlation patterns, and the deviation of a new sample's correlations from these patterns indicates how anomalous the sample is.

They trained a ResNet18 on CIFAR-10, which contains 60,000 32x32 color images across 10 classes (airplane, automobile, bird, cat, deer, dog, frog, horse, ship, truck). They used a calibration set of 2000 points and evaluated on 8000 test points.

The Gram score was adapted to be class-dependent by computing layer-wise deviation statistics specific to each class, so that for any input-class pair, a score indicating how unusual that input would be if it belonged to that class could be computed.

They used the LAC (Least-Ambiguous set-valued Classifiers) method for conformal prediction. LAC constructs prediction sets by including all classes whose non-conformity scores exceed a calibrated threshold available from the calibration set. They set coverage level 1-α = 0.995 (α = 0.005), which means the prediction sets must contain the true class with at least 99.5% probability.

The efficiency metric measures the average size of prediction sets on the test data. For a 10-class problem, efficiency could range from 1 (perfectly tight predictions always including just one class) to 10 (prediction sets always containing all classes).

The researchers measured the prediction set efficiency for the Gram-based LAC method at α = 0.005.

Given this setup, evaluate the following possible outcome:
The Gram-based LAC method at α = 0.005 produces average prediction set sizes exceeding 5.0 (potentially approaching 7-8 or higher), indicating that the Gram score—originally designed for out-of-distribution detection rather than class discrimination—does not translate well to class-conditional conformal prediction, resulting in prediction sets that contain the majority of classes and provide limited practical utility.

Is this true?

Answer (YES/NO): YES